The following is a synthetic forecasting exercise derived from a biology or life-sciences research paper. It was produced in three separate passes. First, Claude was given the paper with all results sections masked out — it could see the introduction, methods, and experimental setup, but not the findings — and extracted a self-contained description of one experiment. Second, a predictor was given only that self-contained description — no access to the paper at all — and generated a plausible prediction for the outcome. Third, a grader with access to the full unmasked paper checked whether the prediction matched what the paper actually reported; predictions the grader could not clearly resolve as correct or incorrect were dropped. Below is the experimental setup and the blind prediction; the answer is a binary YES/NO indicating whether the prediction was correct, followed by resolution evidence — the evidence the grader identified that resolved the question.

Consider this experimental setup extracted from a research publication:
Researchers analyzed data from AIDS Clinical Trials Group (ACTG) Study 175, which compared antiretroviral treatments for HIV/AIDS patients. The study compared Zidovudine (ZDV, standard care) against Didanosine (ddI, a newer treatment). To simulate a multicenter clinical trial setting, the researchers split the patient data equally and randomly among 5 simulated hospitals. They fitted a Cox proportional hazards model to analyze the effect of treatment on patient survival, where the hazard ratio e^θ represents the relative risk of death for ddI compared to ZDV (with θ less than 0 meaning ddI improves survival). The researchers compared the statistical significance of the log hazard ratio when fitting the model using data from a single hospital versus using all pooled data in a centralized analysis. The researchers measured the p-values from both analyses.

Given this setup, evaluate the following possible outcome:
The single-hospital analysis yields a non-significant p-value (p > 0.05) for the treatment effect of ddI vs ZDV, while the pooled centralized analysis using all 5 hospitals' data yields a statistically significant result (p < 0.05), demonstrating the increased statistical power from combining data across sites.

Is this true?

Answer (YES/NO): YES